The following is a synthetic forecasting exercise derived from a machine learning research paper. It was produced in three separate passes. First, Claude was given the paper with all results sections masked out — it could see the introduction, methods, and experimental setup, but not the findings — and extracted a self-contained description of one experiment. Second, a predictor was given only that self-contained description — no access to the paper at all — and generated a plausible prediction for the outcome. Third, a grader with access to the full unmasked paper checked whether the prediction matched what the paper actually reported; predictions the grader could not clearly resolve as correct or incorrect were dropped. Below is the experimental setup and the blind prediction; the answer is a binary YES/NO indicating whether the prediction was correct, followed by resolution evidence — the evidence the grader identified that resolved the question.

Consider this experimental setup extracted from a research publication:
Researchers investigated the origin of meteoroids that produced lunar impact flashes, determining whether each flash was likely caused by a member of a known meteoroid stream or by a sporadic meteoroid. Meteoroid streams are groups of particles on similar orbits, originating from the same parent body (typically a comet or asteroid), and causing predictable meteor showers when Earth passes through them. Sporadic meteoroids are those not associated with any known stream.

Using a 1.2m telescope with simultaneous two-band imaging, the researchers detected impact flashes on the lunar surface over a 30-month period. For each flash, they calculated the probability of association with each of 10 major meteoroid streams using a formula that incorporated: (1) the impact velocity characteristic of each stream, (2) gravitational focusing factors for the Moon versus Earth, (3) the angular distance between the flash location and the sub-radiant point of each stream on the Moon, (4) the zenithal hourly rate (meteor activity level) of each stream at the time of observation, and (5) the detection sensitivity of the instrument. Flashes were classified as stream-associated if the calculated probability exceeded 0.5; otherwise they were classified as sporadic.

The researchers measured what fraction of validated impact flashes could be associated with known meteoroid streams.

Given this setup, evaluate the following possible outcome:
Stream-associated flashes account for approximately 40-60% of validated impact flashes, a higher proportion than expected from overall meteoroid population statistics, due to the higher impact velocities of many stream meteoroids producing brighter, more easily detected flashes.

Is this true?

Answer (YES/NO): NO